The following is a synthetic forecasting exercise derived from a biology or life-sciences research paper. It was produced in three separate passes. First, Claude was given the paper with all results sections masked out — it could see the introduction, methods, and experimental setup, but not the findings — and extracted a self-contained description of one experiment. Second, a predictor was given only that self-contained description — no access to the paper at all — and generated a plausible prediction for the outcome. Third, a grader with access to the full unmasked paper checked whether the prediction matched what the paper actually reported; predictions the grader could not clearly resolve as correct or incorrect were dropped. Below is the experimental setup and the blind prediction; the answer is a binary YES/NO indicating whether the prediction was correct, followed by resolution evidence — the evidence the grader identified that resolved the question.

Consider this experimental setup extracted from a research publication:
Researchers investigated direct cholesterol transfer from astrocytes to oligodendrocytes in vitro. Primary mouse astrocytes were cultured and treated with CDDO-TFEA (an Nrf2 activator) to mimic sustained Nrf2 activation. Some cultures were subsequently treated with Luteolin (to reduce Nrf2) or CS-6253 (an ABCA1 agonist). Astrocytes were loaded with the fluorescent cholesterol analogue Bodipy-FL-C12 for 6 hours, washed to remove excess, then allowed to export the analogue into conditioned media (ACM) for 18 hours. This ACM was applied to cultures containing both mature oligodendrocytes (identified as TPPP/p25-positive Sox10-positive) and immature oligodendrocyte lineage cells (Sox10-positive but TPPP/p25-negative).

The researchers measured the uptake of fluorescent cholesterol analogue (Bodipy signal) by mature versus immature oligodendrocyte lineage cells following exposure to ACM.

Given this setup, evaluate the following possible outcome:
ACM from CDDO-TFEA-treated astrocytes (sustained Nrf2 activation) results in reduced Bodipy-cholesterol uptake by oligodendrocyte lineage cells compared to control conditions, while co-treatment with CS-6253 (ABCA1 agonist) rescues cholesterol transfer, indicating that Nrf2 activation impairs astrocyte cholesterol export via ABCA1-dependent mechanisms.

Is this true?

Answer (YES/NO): NO